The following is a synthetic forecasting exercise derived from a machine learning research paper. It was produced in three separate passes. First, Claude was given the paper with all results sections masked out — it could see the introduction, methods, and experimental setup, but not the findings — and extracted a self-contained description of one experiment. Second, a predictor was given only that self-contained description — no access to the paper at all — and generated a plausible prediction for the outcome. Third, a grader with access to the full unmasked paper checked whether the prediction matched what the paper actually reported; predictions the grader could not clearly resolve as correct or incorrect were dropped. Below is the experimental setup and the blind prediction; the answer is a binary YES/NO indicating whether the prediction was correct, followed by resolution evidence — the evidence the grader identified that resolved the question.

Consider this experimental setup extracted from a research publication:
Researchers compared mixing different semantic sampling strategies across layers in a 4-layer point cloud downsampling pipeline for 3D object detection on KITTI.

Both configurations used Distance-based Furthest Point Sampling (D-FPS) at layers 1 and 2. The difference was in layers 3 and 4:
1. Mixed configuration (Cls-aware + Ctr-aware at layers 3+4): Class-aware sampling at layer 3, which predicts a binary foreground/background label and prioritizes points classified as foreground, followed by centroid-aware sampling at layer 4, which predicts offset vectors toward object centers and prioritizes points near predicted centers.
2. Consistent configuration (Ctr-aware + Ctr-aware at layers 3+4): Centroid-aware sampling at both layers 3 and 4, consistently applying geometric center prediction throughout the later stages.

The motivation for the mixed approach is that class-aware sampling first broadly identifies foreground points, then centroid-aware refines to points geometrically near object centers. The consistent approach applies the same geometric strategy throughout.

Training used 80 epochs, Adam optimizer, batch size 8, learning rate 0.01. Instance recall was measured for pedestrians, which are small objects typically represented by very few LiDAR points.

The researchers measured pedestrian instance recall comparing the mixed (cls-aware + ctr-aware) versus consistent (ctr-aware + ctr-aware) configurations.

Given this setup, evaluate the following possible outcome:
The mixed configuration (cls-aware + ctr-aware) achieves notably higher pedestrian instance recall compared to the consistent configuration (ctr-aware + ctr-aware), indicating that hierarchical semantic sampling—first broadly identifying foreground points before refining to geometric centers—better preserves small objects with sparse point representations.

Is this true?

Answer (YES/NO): NO